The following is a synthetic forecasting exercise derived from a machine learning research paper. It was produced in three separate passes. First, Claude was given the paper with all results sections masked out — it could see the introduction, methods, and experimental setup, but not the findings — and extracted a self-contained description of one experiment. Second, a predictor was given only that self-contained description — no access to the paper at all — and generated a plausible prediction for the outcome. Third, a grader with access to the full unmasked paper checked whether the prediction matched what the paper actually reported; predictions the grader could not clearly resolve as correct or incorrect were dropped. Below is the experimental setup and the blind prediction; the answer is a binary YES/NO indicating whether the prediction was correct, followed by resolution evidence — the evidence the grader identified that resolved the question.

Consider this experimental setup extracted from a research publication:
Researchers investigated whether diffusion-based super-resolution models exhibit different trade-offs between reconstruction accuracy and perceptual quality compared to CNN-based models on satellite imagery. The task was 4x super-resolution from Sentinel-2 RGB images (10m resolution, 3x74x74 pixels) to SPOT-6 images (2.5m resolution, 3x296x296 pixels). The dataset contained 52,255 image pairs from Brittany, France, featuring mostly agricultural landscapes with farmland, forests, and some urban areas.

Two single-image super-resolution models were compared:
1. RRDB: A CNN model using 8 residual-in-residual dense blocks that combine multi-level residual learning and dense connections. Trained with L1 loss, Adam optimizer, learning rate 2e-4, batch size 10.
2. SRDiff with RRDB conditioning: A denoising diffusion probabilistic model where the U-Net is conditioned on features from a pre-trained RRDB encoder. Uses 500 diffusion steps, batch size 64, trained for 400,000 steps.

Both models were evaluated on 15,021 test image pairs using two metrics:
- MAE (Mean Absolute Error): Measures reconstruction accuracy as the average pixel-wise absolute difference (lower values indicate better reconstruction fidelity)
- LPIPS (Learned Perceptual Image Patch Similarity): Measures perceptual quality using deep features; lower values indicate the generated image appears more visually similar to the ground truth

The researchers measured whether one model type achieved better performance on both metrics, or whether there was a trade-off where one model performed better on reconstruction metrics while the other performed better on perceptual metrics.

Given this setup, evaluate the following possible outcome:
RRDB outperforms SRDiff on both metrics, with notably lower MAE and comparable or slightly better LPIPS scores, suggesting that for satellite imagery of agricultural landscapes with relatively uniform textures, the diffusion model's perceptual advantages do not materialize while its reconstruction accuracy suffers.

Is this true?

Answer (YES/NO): NO